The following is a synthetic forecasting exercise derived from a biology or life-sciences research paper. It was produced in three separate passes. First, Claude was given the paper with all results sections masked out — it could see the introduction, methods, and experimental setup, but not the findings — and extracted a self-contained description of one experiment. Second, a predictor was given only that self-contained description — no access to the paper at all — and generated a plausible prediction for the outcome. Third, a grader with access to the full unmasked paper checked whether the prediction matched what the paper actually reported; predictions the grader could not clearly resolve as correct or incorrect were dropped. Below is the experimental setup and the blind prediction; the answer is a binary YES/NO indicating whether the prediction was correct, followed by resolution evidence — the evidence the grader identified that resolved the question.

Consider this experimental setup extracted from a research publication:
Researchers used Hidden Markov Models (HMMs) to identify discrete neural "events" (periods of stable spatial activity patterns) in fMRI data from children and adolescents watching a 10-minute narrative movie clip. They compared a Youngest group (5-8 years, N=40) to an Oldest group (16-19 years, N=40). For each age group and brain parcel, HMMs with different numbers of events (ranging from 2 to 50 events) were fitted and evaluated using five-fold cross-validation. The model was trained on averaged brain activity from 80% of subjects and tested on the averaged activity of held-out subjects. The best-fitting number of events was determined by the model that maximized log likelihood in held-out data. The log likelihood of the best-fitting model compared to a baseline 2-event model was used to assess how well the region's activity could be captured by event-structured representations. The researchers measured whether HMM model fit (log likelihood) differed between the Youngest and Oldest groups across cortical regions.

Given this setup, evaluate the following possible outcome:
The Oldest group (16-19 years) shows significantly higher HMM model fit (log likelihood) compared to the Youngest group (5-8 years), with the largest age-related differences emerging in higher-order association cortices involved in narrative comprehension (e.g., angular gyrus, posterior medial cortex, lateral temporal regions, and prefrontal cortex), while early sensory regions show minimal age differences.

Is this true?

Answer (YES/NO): NO